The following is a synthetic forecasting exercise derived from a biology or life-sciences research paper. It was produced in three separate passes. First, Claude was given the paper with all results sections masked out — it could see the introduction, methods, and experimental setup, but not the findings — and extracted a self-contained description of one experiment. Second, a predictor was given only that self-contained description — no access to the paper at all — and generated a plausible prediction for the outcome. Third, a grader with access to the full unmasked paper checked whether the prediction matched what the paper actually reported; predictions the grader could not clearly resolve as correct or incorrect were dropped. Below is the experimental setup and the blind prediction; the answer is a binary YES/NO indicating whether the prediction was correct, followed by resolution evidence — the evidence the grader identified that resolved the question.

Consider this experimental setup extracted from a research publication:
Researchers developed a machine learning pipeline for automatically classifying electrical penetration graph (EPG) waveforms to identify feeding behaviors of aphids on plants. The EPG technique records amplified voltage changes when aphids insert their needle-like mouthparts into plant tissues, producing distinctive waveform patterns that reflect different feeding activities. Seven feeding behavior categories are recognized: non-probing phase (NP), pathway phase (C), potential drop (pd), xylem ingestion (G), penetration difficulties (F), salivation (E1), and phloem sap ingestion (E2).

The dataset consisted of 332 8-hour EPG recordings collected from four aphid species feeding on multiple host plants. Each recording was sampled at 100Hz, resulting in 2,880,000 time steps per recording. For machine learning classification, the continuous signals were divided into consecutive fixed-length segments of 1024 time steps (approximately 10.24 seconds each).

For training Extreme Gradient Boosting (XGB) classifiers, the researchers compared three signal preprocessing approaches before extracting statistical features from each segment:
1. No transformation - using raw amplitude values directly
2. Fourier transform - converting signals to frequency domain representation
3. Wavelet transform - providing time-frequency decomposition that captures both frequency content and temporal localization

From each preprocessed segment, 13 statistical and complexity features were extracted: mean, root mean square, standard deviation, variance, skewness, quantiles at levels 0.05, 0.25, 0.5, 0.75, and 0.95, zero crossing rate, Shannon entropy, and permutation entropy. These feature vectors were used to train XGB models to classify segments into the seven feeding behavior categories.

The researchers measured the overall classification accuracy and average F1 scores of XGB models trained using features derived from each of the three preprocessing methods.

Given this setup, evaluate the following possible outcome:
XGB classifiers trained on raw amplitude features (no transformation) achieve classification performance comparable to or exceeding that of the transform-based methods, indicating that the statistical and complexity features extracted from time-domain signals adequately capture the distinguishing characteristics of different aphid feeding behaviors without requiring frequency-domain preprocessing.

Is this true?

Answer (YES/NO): NO